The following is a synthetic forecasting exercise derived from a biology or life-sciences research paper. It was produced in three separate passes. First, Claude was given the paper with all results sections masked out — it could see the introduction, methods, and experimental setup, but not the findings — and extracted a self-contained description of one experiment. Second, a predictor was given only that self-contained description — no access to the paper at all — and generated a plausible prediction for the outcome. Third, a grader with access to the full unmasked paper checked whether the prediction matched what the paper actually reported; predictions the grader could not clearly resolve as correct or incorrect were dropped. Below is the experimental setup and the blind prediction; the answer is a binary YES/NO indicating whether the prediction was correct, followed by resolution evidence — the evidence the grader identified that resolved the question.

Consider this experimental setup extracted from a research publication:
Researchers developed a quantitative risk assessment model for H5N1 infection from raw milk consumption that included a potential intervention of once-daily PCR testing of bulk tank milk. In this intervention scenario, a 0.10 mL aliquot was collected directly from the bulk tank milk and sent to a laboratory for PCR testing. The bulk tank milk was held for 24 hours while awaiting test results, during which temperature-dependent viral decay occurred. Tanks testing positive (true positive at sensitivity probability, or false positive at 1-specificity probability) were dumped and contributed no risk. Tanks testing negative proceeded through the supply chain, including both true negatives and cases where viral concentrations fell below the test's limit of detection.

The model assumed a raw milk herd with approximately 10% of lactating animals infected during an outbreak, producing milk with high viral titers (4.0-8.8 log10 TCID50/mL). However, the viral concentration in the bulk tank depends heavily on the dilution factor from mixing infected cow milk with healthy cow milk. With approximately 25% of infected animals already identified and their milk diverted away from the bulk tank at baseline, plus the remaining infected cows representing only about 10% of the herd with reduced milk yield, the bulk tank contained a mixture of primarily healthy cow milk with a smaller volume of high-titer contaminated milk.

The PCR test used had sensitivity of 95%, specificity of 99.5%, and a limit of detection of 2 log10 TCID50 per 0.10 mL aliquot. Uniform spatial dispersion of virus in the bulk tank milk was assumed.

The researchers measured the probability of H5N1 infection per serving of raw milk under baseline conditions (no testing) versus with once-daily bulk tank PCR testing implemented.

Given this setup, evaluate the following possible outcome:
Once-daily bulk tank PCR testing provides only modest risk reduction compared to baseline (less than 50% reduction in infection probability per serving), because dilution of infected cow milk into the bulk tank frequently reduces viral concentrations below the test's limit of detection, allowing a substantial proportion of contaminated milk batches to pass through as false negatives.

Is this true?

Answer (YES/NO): NO